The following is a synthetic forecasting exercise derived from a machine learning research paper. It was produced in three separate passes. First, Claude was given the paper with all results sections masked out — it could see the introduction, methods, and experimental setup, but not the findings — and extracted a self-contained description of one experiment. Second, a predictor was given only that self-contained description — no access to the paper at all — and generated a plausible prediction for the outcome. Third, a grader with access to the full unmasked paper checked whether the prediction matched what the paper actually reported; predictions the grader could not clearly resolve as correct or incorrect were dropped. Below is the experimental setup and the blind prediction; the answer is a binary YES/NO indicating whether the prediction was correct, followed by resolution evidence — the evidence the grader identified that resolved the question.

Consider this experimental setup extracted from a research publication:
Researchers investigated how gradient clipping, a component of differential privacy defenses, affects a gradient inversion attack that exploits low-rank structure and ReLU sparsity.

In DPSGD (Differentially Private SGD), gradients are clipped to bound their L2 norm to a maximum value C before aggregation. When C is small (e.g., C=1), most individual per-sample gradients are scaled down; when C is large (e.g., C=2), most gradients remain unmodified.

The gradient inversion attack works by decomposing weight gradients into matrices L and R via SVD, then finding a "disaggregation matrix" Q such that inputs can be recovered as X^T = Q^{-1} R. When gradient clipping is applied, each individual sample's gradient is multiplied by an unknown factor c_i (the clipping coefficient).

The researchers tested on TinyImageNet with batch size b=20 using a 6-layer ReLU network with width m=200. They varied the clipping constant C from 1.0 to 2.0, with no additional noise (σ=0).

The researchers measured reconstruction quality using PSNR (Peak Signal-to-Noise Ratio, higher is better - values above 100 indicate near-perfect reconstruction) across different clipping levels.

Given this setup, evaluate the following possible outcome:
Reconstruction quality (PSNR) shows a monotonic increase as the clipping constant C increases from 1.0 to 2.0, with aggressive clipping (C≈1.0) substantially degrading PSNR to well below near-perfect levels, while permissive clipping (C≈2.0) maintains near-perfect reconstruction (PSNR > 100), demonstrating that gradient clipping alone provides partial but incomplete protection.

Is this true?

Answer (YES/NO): NO